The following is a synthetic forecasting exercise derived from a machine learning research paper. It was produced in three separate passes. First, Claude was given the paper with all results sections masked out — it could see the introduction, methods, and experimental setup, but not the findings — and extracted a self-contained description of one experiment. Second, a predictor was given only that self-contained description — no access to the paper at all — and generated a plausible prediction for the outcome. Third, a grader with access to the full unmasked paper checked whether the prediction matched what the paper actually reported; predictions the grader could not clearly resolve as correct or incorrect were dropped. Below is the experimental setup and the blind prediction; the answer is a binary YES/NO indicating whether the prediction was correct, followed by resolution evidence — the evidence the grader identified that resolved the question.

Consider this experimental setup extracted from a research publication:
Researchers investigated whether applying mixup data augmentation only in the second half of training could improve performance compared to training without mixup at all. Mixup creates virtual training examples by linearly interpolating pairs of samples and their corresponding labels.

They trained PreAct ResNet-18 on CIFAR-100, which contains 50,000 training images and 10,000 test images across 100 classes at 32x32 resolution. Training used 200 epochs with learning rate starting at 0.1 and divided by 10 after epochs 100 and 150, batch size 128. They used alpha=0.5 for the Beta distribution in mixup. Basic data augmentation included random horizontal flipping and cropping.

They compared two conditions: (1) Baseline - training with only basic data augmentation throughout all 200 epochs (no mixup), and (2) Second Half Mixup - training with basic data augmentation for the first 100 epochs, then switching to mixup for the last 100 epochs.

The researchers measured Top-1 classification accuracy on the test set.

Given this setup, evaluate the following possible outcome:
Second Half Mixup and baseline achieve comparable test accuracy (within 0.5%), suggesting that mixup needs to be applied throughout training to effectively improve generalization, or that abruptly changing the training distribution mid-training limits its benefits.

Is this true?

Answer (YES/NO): NO